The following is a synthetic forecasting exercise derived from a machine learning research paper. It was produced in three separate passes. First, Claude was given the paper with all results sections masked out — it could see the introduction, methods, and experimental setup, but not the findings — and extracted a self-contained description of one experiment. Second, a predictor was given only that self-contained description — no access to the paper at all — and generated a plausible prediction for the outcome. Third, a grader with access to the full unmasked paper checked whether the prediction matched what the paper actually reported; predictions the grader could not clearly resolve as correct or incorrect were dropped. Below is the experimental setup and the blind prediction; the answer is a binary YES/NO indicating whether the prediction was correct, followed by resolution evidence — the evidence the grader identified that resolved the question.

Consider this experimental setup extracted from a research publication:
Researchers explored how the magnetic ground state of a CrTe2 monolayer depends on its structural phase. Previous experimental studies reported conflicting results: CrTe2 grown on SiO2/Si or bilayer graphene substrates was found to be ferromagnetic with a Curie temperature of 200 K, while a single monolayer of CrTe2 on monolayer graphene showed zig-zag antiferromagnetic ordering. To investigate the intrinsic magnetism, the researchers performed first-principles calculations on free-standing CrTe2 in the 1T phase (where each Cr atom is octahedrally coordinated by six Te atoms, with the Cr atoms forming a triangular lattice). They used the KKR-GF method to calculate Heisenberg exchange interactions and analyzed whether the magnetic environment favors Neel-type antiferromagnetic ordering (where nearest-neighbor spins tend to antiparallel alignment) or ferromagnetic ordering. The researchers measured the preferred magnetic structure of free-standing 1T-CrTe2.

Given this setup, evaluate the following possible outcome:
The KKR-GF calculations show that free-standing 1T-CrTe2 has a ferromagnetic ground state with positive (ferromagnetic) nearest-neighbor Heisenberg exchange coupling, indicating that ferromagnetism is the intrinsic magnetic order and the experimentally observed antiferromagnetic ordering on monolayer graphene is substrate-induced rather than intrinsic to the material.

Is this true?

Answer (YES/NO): NO